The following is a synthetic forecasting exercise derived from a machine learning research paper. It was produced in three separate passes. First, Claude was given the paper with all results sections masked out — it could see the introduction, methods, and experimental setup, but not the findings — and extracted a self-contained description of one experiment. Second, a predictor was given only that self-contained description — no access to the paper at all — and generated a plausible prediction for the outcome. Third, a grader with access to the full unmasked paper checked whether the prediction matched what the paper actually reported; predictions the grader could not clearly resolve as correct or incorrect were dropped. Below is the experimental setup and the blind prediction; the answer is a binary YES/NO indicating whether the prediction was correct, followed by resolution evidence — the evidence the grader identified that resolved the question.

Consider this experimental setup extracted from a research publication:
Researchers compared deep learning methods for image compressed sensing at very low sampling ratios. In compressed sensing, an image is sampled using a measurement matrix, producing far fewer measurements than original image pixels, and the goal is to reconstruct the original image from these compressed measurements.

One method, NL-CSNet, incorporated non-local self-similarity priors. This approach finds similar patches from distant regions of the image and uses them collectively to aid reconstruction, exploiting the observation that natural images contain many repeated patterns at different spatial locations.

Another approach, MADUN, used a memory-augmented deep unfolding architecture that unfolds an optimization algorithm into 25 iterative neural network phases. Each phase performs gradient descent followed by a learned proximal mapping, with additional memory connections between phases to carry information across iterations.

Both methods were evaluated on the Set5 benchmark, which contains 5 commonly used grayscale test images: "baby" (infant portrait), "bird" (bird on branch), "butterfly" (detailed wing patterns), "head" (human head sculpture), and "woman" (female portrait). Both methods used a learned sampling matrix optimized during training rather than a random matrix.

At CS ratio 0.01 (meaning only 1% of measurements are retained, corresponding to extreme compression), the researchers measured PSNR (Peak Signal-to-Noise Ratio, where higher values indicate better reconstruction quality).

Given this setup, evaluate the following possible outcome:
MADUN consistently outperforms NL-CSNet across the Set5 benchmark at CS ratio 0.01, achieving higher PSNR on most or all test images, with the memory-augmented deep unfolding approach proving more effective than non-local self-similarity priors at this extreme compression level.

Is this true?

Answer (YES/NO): NO